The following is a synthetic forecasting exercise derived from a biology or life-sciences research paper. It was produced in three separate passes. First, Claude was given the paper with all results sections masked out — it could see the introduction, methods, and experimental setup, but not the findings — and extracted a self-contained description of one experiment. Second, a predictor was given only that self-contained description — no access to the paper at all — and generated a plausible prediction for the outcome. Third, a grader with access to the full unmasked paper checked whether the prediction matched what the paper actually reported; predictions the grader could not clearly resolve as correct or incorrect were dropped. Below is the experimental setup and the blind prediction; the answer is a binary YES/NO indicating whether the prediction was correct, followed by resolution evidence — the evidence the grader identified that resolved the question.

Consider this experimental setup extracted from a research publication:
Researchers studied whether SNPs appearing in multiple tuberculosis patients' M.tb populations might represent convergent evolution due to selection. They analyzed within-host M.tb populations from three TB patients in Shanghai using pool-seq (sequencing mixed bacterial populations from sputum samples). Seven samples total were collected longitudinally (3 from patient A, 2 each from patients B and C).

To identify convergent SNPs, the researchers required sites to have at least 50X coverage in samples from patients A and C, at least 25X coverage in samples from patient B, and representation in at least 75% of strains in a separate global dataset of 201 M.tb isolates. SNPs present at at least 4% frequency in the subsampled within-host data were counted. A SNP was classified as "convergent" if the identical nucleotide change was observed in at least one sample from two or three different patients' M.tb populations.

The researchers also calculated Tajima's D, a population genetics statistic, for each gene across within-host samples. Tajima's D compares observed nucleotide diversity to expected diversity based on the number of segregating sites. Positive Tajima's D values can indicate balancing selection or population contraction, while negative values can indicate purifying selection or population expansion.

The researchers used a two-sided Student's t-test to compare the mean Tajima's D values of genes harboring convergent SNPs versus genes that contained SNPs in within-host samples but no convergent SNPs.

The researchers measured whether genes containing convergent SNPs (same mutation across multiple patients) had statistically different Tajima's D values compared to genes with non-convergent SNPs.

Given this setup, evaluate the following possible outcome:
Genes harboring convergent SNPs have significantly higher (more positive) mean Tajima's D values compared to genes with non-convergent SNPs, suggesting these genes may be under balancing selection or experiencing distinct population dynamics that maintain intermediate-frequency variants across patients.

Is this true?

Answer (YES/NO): NO